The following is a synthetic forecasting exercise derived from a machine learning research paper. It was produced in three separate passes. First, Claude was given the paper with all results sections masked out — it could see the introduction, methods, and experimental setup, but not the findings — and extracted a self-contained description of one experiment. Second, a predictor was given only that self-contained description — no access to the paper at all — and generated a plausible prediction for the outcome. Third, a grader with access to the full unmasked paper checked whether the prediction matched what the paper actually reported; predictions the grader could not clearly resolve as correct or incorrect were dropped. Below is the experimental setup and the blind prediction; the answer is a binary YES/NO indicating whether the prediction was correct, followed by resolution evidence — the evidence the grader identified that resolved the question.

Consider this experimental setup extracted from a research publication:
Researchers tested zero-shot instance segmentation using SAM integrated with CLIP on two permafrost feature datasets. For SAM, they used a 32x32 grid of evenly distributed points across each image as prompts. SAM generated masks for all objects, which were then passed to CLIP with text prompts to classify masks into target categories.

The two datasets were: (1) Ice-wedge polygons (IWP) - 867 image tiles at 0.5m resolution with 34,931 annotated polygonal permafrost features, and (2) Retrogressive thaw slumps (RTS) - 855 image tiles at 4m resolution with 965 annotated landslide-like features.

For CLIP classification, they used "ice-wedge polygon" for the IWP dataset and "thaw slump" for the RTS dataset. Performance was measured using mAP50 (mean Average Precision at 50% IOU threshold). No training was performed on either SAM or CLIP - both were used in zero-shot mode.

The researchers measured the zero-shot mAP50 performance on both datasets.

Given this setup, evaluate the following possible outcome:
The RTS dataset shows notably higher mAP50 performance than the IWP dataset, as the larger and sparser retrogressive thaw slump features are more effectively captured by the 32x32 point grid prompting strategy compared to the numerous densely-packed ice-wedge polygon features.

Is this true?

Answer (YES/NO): NO